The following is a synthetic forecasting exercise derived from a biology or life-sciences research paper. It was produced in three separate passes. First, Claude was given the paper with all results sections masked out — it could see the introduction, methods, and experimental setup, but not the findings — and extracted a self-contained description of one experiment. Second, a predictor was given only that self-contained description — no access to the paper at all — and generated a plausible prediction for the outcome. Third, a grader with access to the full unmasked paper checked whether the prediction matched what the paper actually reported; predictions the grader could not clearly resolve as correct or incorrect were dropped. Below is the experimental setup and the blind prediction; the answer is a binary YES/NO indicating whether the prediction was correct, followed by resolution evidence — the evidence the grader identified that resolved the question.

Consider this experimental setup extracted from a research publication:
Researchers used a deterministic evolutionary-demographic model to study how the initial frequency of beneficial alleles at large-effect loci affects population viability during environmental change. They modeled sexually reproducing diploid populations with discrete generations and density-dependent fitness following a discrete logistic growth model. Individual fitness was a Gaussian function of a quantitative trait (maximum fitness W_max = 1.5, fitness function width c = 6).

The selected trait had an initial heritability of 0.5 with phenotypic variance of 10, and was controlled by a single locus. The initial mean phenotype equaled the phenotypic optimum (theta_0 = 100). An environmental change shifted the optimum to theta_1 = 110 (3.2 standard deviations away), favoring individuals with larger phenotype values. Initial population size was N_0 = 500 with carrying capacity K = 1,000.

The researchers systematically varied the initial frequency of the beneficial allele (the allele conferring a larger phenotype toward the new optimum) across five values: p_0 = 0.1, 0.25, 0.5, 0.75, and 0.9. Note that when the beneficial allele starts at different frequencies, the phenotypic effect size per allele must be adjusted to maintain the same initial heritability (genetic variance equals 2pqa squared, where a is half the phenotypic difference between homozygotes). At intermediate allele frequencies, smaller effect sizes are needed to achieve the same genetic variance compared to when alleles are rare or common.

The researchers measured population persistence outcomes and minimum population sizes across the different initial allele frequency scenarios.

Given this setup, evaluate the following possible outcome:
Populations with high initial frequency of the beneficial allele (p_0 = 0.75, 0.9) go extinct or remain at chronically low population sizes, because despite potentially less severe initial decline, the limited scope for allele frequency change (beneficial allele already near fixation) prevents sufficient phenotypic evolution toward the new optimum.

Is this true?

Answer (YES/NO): YES